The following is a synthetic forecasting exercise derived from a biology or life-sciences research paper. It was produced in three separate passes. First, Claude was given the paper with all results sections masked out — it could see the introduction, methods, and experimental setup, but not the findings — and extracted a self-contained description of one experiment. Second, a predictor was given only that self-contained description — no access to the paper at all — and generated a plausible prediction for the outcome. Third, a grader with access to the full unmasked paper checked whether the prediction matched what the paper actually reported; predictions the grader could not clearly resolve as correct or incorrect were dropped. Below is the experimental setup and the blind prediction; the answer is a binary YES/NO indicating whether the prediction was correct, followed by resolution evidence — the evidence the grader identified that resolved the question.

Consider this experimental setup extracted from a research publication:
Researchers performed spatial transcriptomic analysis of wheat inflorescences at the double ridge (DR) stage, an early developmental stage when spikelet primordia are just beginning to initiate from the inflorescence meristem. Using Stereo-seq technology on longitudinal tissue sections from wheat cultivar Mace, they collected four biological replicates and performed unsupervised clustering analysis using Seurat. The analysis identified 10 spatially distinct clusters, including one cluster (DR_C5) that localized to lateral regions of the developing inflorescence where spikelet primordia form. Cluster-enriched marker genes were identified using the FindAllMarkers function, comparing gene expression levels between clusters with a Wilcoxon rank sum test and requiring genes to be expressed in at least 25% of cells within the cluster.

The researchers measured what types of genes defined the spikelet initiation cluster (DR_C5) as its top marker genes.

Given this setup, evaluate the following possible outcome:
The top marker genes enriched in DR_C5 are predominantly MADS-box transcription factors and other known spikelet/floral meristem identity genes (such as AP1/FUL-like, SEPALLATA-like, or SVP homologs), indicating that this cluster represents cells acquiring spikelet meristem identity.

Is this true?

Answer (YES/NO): NO